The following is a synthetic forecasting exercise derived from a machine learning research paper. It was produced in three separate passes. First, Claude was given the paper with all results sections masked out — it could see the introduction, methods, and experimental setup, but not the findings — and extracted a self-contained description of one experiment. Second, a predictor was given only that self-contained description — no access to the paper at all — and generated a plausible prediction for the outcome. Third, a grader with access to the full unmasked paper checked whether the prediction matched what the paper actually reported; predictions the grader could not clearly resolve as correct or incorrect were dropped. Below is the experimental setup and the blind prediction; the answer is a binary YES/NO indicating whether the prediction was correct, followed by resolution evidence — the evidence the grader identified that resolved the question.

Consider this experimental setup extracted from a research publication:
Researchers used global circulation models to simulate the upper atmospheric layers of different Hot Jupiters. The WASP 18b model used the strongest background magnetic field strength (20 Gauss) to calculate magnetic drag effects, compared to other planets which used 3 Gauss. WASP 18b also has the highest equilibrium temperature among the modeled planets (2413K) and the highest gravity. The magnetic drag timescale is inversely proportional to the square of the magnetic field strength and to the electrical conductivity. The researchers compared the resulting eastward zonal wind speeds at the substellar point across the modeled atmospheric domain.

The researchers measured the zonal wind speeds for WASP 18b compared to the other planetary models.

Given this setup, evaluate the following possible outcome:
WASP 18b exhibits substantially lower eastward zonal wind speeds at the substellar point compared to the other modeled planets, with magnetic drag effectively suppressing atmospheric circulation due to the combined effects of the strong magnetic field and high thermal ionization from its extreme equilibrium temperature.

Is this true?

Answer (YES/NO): NO